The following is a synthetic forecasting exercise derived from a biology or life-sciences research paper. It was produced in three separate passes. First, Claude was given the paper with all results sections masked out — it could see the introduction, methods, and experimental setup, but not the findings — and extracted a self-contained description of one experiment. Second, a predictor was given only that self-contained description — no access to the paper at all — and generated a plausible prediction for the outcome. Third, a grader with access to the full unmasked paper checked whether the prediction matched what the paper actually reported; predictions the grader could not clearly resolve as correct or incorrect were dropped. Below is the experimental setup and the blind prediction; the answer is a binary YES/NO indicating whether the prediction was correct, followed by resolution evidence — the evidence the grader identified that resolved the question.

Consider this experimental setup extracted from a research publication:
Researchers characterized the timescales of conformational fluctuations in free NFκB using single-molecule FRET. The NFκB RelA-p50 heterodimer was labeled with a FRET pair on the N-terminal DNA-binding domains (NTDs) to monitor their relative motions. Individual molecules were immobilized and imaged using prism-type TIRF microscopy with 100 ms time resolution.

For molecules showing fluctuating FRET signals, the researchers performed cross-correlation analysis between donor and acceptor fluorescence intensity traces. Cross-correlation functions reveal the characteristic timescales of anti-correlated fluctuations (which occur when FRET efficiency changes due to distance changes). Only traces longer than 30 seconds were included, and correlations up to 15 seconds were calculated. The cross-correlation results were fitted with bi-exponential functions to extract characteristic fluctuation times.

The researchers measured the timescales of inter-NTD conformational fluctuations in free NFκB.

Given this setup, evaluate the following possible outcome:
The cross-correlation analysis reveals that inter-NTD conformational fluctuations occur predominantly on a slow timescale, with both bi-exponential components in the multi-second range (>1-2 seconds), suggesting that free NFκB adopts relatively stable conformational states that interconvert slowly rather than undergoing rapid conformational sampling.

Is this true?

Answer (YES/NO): NO